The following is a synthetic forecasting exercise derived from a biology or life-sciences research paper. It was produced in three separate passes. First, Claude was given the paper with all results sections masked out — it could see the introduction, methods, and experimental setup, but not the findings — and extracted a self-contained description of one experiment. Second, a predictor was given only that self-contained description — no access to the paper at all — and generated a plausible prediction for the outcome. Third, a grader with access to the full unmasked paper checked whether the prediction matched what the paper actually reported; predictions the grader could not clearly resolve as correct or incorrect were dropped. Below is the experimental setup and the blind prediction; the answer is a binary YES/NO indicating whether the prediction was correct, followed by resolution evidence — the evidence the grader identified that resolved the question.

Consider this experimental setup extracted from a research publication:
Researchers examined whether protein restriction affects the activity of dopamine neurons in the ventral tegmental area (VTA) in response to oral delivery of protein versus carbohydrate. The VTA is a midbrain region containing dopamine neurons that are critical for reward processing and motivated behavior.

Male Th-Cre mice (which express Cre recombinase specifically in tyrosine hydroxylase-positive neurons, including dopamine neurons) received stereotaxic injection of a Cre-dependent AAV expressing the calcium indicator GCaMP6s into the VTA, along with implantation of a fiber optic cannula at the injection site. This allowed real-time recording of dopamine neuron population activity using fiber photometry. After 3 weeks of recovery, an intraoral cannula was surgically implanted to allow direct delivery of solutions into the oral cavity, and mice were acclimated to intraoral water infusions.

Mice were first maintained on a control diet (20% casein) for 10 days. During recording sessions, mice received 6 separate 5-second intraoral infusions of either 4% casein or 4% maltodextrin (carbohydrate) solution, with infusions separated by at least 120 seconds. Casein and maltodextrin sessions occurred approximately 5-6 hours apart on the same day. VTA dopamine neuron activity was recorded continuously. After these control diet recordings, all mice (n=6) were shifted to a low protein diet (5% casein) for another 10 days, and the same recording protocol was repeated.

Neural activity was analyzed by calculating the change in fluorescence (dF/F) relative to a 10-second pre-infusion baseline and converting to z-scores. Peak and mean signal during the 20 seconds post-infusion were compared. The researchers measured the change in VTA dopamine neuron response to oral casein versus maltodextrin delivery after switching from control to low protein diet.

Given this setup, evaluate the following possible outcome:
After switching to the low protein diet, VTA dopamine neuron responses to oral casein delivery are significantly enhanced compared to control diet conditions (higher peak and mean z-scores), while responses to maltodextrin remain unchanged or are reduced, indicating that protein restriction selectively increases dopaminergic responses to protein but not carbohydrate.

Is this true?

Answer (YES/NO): NO